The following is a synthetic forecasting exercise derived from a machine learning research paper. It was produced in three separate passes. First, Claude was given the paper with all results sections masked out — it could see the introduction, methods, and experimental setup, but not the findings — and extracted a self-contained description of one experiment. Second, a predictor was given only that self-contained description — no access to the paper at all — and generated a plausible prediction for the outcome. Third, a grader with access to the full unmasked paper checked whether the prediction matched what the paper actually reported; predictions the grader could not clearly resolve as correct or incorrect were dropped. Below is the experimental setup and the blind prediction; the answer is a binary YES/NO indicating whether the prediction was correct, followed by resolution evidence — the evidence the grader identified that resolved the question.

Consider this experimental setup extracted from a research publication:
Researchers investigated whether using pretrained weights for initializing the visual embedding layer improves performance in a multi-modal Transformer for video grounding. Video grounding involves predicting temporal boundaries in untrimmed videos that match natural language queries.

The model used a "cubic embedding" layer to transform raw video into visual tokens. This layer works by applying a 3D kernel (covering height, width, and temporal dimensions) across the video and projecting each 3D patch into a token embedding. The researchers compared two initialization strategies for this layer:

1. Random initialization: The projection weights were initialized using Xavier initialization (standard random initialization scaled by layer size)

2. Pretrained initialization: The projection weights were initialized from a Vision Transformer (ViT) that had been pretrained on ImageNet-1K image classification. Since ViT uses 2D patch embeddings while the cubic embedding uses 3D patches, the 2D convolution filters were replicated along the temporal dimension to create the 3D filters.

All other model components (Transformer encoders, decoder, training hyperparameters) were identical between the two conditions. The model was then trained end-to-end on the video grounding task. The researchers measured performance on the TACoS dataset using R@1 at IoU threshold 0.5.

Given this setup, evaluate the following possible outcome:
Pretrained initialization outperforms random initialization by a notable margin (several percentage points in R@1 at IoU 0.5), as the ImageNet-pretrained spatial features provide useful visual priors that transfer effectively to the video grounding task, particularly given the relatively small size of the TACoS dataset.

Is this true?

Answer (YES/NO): YES